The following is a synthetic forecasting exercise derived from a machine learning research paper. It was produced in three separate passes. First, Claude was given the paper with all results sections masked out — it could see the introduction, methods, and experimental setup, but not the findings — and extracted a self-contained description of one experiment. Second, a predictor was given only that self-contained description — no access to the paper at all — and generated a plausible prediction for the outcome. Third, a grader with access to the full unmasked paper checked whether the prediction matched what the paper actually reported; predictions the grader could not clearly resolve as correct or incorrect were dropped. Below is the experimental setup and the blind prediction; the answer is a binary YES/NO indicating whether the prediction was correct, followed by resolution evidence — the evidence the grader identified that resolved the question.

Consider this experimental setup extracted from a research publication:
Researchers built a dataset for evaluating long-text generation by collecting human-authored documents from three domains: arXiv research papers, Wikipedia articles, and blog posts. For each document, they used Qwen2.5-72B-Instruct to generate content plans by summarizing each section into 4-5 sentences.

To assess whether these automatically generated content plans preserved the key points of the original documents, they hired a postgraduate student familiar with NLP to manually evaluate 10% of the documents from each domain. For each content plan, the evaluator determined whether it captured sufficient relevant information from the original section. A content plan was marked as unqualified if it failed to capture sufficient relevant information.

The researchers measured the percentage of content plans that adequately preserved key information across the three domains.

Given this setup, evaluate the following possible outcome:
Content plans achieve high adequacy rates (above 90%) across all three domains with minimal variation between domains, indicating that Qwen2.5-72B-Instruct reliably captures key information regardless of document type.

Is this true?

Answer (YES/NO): NO